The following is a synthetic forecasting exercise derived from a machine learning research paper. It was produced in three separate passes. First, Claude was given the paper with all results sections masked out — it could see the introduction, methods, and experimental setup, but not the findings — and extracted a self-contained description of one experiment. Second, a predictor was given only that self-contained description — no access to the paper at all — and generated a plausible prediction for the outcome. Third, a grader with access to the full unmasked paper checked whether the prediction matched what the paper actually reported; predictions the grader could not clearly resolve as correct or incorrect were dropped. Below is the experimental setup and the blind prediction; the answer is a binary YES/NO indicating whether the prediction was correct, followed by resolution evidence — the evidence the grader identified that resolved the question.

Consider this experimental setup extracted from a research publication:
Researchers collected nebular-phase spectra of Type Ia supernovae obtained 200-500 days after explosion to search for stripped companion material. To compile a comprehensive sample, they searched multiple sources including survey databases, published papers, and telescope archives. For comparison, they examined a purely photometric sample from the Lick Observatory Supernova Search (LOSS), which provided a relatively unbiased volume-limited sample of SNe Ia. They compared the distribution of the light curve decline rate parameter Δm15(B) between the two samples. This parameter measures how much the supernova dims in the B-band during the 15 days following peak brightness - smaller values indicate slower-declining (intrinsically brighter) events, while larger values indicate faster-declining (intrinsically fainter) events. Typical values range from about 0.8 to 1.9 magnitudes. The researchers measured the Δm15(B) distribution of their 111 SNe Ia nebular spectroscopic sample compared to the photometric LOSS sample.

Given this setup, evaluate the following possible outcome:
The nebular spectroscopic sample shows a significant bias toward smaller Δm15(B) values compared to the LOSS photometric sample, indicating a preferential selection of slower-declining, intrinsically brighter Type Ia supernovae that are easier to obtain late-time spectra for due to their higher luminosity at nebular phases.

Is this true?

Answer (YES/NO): YES